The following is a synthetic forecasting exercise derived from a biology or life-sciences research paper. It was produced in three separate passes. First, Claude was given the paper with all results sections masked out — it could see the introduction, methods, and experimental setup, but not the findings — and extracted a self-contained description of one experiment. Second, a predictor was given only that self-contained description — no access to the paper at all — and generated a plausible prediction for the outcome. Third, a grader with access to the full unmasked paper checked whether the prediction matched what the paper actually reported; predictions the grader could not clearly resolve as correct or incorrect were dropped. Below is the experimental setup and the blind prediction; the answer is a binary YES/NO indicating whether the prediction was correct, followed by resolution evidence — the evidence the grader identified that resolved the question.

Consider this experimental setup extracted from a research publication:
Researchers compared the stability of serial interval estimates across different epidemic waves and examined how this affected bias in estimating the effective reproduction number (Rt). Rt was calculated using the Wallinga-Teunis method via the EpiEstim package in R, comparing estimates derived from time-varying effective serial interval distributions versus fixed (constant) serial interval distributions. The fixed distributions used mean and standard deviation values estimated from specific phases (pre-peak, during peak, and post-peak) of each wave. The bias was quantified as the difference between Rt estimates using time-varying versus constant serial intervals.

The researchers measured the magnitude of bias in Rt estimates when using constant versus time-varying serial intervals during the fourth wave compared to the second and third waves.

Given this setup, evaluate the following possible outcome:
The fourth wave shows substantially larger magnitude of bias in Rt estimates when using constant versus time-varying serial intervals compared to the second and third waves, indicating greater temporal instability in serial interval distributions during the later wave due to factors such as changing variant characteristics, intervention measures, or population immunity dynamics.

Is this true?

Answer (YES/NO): NO